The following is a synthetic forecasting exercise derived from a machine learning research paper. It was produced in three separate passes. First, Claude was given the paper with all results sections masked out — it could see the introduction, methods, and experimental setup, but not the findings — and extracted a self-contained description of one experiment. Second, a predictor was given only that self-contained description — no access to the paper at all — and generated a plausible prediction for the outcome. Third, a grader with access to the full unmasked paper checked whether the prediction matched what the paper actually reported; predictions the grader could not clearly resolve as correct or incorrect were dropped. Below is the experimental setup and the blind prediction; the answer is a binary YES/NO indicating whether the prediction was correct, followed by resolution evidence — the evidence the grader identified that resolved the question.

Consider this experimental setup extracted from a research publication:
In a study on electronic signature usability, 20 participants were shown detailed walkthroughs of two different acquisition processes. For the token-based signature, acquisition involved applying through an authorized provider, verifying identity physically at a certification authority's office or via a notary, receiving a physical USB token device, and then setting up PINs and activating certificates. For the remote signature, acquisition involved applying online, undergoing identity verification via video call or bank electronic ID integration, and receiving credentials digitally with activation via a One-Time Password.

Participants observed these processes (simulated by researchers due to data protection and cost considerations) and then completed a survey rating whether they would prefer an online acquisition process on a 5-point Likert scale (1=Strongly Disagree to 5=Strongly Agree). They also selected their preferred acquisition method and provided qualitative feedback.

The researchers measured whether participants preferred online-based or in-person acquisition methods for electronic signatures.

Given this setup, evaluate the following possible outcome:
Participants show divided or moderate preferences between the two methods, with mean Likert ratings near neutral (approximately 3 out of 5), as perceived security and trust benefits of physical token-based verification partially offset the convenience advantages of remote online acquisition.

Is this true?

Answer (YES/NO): NO